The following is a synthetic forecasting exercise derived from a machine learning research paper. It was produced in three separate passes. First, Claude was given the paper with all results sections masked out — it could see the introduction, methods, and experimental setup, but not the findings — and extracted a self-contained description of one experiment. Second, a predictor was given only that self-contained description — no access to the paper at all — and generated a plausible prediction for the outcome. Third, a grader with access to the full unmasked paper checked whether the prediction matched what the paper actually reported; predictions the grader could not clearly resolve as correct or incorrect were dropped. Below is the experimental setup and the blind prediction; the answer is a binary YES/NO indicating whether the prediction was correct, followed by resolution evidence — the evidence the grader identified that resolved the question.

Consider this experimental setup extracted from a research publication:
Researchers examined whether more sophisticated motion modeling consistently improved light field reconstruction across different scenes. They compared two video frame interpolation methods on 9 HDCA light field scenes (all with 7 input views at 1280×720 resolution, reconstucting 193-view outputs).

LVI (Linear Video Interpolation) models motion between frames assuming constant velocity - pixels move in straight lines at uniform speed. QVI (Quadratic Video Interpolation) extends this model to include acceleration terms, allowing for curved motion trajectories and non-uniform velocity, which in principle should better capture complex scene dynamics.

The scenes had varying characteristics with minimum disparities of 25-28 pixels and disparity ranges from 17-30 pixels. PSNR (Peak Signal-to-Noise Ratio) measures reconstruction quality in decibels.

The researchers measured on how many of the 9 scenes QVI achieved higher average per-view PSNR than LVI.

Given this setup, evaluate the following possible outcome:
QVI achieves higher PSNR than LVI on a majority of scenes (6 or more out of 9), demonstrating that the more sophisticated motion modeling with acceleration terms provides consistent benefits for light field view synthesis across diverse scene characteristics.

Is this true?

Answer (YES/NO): YES